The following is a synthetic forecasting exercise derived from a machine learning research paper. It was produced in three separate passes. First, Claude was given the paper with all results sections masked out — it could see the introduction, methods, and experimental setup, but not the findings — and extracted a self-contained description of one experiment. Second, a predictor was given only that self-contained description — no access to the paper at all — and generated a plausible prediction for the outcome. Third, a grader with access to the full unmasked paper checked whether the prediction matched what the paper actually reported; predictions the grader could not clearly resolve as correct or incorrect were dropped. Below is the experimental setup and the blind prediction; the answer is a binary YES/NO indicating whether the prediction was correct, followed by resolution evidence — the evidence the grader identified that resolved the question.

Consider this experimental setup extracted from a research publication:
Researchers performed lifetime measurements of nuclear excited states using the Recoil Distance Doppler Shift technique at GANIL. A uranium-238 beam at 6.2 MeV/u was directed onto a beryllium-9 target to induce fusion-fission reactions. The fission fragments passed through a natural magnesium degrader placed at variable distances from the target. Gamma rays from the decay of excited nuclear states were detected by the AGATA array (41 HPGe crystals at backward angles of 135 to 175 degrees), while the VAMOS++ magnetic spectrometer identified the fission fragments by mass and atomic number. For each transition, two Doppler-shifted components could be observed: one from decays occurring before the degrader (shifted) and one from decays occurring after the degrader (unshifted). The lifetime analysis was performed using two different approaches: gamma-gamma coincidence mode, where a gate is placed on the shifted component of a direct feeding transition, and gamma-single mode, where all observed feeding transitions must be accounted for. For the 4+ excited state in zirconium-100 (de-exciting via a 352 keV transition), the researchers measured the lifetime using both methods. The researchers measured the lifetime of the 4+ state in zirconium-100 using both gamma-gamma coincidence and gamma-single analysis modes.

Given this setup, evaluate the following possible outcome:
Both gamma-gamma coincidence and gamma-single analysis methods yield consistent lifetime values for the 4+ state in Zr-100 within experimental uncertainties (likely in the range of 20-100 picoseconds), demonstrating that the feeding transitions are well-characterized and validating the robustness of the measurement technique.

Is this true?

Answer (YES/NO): NO